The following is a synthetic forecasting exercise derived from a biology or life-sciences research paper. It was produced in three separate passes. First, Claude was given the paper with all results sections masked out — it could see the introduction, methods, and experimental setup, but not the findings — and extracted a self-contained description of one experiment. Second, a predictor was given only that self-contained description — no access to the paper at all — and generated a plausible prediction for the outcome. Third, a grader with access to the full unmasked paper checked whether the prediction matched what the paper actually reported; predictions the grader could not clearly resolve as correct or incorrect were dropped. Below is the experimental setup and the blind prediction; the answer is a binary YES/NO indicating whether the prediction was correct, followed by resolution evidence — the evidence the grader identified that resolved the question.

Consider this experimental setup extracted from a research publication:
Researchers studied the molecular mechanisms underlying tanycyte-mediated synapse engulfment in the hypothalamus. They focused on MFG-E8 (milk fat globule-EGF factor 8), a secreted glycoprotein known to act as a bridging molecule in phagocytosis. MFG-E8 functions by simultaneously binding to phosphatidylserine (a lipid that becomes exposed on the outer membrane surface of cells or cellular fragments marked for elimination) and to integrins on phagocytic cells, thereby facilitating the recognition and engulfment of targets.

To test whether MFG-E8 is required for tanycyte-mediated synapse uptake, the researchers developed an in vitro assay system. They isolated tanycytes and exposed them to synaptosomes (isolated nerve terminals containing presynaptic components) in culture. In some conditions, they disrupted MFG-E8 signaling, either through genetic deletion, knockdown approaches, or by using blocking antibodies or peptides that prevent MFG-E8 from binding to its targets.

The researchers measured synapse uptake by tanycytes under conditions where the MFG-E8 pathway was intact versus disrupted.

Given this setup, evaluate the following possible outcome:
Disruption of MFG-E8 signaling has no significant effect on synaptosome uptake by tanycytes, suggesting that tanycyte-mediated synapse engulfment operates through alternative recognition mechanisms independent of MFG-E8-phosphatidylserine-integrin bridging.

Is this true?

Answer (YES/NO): NO